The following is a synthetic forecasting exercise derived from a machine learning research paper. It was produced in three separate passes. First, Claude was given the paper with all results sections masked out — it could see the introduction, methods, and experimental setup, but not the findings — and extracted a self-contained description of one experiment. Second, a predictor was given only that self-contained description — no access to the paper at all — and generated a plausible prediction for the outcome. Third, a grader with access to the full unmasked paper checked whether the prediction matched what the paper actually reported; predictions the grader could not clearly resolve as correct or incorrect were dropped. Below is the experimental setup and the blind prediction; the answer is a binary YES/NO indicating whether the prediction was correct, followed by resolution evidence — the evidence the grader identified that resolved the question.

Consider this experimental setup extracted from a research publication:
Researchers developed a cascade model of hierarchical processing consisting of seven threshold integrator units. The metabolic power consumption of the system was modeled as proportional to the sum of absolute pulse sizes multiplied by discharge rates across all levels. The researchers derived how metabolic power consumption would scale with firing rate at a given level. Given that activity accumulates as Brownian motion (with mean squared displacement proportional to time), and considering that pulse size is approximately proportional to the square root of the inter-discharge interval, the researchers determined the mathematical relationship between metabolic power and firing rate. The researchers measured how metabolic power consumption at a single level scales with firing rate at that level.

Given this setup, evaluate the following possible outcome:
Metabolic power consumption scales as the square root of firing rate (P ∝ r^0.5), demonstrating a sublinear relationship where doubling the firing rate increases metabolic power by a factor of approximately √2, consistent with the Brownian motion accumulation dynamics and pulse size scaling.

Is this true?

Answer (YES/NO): YES